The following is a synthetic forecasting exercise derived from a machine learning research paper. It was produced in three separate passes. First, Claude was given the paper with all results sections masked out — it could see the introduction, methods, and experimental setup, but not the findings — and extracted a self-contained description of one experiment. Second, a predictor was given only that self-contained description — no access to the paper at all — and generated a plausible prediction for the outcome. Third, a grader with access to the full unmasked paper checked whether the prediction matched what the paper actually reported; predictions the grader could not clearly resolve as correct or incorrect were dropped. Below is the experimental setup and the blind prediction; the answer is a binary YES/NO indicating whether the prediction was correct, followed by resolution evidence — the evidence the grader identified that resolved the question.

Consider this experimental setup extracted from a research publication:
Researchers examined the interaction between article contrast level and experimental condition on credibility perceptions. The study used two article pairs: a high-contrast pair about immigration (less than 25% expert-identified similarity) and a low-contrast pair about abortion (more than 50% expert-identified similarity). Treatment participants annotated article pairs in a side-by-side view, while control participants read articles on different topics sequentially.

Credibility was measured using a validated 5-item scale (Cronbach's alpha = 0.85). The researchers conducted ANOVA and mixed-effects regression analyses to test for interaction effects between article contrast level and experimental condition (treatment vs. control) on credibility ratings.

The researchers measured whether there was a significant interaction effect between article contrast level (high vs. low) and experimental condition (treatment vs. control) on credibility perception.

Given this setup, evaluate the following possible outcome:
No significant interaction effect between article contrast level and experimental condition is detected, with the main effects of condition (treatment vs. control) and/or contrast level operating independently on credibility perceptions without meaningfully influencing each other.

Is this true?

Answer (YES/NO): NO